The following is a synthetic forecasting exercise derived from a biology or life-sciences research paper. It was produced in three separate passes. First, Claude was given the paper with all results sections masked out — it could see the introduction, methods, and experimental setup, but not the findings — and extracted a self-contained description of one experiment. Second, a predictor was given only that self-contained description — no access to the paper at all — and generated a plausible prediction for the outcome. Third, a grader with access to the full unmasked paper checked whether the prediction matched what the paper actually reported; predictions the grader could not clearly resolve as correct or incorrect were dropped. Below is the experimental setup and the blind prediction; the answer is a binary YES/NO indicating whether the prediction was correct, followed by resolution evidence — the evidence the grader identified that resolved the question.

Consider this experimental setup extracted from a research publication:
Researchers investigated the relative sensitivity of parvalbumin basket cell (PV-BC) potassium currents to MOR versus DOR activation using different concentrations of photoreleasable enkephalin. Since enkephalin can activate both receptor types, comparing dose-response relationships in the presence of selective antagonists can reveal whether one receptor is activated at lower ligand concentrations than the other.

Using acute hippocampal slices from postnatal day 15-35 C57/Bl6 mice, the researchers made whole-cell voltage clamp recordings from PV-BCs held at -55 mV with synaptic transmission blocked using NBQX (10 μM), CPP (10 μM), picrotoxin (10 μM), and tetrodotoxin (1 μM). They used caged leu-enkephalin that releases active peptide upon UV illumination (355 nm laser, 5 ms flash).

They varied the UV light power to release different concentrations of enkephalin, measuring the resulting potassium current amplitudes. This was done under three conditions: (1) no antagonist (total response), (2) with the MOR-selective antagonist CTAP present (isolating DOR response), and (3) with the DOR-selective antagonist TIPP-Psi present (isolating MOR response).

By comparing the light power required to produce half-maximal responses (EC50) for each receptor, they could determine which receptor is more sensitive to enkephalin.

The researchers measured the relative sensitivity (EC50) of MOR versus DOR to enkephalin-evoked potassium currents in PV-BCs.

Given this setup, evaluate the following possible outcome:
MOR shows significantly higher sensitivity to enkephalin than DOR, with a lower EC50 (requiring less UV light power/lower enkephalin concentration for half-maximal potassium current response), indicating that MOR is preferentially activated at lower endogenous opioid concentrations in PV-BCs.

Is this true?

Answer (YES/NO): NO